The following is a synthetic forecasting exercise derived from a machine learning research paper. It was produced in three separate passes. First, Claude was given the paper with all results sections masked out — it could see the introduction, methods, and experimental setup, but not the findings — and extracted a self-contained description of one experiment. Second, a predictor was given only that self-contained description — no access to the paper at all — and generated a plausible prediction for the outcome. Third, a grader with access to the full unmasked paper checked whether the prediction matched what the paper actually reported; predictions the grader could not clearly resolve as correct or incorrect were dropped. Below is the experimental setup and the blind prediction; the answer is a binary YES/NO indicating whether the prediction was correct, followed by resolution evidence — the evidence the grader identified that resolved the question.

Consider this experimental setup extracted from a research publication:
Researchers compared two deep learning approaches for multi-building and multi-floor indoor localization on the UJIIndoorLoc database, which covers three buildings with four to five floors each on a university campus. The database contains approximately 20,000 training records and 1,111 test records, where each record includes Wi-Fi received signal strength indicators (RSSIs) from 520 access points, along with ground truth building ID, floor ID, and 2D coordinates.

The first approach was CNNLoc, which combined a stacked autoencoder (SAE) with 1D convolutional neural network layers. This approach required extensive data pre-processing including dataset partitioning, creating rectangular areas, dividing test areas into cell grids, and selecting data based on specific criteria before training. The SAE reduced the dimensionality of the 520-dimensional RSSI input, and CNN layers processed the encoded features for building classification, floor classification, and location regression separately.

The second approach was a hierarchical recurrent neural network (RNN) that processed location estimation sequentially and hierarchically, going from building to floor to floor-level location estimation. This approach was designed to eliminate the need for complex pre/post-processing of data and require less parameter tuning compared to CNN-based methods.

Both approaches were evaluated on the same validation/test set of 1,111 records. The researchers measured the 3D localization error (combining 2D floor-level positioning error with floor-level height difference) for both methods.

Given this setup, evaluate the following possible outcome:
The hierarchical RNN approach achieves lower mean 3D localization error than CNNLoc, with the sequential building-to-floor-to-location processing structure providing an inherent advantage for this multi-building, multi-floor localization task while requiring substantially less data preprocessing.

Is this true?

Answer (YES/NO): YES